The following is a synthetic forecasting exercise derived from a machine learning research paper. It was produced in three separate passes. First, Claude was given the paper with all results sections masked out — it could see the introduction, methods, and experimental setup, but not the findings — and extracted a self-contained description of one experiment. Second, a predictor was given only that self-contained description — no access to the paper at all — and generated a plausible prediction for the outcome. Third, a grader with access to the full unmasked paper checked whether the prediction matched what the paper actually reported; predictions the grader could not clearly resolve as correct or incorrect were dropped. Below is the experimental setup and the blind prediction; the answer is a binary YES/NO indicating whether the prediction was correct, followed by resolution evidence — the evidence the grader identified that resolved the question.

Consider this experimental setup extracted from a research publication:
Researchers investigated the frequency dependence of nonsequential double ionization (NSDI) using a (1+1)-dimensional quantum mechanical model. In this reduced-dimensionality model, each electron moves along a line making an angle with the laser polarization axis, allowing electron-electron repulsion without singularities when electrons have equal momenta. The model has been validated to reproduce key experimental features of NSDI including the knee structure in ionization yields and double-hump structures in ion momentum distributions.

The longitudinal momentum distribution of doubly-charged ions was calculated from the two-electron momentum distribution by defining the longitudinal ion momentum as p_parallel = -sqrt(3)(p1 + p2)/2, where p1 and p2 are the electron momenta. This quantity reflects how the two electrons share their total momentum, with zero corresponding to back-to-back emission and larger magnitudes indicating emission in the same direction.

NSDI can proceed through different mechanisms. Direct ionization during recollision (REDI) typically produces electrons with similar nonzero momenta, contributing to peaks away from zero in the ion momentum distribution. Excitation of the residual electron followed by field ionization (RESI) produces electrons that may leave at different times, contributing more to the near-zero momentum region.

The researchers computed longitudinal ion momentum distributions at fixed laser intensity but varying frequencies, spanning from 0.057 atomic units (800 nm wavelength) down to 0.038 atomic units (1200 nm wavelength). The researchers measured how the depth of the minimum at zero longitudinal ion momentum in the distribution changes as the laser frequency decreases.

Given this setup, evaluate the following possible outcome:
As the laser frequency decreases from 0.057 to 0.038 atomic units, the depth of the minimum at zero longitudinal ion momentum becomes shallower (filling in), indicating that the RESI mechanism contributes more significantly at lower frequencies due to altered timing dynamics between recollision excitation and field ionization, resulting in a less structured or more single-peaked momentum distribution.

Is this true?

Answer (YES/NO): NO